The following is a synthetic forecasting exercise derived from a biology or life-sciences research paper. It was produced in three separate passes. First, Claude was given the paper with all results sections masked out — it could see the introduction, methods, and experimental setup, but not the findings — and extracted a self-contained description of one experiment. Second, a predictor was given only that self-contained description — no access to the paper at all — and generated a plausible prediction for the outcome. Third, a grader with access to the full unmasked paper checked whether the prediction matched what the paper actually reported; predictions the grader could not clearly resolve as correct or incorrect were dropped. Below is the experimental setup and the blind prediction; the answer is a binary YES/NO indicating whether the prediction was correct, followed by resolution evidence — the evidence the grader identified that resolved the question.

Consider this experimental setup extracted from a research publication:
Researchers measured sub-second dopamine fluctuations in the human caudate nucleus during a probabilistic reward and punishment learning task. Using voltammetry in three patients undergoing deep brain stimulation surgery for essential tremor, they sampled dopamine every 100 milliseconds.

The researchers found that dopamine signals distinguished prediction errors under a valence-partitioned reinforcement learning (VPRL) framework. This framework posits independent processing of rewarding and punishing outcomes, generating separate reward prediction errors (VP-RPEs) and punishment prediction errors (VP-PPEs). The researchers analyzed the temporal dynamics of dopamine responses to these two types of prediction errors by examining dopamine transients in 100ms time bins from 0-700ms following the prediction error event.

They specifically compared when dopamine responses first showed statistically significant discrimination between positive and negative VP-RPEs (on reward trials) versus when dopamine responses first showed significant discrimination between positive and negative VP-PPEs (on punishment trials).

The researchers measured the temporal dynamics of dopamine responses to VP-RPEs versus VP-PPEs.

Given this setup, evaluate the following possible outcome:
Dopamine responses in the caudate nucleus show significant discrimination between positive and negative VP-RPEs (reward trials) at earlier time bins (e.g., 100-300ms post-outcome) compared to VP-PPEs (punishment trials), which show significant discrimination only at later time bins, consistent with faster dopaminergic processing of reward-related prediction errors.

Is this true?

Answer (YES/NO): YES